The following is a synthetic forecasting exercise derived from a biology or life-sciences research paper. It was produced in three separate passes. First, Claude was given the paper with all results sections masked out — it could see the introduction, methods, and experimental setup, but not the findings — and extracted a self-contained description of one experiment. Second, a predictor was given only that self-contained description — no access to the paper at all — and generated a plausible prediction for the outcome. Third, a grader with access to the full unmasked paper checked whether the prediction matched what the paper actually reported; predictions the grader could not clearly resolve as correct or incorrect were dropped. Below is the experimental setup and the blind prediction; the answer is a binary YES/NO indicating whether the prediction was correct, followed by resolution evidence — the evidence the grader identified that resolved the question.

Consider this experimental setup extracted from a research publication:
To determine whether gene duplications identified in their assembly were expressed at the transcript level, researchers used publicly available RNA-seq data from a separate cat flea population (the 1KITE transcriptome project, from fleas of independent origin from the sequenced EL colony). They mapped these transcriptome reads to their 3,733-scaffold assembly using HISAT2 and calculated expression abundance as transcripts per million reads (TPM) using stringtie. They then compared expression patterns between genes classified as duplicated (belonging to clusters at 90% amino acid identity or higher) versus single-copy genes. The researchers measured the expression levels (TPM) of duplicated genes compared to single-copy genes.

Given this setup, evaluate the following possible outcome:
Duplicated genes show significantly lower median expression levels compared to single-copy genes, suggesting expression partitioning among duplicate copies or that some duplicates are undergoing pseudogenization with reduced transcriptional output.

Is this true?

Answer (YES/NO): NO